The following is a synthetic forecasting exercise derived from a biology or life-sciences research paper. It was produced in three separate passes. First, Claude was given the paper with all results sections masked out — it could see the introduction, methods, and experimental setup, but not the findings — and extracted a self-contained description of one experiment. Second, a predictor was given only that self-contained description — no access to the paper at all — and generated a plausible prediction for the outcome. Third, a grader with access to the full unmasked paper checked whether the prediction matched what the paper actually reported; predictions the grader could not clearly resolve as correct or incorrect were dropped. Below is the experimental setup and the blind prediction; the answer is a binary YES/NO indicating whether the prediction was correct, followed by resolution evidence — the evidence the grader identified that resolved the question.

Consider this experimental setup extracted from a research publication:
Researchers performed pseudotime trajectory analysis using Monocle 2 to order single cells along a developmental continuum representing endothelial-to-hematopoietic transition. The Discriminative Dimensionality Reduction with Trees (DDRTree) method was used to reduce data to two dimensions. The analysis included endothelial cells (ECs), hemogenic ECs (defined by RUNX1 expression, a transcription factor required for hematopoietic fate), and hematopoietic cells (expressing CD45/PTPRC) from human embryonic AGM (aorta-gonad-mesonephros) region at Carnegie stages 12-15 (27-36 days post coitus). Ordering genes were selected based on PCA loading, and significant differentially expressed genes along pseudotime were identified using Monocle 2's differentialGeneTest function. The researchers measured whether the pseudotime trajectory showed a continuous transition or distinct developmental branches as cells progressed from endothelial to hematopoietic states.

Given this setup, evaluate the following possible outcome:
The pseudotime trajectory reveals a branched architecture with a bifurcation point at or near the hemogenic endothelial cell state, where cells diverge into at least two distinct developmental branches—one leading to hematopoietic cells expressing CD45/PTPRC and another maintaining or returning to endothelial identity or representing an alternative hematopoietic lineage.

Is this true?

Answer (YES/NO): NO